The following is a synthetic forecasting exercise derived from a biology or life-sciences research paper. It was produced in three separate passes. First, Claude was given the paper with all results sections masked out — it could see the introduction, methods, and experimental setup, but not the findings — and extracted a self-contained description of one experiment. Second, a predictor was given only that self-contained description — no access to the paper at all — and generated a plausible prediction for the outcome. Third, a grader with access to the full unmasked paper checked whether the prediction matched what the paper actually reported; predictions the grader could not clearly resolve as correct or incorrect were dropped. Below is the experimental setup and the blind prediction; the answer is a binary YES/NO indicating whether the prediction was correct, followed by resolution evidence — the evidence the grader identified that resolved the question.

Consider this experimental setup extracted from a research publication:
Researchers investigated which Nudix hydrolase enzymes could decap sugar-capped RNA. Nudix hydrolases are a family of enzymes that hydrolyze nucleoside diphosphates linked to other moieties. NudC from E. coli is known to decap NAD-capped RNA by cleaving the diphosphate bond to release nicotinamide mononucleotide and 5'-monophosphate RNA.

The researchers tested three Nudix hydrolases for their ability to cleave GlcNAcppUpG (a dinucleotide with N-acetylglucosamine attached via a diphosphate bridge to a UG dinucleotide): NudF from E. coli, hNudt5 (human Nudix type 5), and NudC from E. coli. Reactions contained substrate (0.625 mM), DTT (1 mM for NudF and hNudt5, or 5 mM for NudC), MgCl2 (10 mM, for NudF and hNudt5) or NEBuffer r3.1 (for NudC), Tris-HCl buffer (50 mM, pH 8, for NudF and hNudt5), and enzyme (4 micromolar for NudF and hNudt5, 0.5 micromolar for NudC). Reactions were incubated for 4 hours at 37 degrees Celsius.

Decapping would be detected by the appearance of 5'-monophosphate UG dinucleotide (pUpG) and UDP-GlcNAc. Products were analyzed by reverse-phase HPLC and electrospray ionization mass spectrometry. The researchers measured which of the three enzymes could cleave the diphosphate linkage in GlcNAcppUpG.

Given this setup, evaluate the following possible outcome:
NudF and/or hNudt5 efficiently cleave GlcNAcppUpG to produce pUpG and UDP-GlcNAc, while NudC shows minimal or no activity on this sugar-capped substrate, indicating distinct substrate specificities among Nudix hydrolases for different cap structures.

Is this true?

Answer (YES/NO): NO